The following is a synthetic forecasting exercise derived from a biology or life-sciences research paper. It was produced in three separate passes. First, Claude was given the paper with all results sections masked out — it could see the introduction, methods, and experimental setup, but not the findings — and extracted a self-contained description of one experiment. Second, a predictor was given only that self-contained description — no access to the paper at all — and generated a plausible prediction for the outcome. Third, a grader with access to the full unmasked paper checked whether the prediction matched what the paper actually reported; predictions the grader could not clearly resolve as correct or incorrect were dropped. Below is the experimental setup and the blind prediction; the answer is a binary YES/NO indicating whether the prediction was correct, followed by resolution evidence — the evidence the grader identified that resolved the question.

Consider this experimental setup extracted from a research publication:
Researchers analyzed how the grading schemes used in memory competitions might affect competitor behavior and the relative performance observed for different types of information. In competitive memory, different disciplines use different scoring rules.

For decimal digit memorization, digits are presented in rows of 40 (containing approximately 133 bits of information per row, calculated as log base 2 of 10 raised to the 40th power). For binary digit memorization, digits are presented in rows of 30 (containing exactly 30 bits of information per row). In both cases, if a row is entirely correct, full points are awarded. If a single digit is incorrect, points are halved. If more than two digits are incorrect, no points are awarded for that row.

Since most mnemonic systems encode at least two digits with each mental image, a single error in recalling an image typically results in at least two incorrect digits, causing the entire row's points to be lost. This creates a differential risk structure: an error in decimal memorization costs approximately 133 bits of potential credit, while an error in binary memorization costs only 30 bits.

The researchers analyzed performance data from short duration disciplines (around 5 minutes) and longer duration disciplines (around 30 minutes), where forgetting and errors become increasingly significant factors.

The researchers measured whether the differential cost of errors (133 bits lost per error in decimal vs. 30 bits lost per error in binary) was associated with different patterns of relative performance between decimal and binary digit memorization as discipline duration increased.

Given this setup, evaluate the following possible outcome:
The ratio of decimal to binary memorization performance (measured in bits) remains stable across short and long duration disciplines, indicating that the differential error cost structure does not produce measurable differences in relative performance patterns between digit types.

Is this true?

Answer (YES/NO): NO